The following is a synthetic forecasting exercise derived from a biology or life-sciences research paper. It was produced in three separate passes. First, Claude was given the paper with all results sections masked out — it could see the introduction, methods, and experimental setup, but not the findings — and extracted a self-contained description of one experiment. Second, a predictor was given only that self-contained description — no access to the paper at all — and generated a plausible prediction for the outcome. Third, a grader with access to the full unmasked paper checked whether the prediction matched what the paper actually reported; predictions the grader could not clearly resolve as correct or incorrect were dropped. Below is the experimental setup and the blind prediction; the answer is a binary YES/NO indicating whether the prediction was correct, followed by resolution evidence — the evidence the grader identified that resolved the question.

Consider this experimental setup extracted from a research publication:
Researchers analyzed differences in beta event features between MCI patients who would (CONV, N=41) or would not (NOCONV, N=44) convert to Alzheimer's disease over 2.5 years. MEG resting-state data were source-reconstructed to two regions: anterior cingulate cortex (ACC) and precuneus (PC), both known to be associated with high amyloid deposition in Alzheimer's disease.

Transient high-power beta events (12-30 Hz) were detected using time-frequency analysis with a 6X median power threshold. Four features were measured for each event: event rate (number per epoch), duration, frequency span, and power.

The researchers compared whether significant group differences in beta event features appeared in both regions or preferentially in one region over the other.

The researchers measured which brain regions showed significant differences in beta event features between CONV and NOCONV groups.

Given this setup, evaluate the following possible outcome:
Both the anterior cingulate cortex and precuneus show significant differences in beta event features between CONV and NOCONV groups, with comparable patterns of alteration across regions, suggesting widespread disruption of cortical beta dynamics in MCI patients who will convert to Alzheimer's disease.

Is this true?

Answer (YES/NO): NO